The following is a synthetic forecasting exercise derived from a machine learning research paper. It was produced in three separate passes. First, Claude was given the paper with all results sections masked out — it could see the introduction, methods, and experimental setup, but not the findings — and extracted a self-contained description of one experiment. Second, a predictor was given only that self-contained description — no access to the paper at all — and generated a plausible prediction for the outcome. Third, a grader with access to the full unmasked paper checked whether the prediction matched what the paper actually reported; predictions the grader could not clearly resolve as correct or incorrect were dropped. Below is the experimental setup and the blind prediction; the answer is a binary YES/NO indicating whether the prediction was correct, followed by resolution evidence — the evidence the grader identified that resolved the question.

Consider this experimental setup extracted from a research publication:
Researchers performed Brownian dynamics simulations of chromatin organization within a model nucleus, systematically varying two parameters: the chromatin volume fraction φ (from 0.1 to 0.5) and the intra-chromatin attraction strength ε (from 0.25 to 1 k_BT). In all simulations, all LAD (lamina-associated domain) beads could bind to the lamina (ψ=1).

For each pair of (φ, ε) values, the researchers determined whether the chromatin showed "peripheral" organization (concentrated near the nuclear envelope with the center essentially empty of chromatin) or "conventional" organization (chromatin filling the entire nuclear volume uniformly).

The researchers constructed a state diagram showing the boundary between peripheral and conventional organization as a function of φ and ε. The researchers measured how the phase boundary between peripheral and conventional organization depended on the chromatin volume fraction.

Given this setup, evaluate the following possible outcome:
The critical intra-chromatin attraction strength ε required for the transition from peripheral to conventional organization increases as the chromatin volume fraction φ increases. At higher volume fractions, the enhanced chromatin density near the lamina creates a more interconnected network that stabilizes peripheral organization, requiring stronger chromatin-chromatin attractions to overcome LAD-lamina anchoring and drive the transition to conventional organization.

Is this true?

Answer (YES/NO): YES